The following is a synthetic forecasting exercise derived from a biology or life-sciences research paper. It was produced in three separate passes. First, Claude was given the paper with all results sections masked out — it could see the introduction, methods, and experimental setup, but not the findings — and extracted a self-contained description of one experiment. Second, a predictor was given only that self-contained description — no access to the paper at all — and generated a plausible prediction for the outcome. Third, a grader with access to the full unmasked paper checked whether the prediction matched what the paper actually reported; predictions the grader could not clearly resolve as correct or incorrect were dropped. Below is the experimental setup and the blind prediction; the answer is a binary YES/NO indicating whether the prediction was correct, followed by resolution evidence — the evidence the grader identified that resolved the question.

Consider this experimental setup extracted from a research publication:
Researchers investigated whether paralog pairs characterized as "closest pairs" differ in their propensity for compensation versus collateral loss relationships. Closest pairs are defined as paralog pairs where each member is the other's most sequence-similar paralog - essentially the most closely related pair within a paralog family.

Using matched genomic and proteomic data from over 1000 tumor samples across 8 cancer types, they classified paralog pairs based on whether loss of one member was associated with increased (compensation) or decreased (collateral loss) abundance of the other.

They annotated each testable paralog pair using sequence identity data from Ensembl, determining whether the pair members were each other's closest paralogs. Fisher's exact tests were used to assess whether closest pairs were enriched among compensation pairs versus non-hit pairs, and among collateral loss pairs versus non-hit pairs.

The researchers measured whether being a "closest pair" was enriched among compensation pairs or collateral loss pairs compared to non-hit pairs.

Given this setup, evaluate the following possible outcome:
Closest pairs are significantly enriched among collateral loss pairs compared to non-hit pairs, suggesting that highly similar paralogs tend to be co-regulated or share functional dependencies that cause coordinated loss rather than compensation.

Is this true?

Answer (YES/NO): NO